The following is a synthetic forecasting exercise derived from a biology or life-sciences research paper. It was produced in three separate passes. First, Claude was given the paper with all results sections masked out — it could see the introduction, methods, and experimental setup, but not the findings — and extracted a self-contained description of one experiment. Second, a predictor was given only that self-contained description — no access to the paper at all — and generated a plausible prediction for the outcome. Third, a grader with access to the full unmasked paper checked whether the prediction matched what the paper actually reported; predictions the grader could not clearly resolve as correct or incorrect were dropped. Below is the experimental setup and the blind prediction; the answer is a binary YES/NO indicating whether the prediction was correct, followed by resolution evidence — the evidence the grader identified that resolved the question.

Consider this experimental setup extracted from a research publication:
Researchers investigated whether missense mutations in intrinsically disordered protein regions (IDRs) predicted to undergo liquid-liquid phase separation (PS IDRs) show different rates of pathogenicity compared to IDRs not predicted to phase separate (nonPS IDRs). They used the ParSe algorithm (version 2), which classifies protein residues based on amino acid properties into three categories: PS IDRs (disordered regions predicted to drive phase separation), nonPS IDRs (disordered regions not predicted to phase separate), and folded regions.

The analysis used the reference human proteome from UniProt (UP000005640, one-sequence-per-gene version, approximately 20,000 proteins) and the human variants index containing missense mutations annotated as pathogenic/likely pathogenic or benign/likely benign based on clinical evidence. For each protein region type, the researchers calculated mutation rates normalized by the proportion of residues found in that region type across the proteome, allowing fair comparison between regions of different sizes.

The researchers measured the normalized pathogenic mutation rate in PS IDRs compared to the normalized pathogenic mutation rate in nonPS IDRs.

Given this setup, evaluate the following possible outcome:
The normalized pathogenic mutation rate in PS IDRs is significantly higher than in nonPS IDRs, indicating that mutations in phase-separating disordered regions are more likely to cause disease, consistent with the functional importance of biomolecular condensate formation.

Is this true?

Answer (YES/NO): YES